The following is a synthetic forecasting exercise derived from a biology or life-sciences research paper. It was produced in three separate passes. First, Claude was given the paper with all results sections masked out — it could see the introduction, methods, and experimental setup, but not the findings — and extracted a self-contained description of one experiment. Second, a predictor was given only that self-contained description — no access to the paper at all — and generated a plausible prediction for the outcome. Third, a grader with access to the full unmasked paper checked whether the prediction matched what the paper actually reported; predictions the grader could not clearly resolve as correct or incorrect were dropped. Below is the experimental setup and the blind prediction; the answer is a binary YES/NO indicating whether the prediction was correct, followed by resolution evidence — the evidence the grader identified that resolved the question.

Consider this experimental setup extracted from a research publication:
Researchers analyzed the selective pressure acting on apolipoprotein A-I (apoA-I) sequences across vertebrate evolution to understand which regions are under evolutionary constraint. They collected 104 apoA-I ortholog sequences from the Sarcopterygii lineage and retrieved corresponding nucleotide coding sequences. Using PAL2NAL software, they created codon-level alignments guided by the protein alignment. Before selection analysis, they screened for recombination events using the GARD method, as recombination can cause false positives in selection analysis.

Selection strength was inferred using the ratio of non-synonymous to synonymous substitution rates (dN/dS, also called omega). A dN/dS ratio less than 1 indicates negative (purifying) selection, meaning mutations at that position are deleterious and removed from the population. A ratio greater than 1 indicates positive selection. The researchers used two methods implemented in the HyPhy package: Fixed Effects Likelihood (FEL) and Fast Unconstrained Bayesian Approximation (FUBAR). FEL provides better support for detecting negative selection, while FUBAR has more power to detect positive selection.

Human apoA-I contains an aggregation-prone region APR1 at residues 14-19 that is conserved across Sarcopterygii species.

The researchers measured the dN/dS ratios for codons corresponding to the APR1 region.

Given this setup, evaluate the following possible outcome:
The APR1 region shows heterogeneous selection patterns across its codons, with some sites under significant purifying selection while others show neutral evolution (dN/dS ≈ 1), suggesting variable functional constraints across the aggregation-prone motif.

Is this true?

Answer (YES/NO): YES